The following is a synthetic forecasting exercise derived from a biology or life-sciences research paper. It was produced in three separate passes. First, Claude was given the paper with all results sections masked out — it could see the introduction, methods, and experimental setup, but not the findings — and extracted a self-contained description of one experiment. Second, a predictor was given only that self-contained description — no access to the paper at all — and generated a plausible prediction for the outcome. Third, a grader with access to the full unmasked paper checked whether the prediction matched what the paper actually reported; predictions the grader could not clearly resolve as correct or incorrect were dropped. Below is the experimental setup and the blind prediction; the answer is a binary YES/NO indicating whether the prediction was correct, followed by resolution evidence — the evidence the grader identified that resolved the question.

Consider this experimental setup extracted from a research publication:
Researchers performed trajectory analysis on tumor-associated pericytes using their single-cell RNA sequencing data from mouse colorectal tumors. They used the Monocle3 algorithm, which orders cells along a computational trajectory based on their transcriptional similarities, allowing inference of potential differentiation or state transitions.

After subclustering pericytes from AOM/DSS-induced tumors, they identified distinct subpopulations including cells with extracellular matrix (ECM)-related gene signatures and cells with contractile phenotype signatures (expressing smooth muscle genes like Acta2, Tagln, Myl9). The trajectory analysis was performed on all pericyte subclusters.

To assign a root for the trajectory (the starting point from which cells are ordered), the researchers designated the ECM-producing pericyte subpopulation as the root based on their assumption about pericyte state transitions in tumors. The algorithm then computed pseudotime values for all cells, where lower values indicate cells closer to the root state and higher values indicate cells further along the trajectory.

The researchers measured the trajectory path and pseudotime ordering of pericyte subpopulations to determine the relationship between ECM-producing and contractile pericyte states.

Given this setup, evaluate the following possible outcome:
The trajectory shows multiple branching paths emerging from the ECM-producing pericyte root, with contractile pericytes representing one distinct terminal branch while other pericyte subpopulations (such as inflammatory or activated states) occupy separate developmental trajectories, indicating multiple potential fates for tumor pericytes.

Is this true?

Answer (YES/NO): NO